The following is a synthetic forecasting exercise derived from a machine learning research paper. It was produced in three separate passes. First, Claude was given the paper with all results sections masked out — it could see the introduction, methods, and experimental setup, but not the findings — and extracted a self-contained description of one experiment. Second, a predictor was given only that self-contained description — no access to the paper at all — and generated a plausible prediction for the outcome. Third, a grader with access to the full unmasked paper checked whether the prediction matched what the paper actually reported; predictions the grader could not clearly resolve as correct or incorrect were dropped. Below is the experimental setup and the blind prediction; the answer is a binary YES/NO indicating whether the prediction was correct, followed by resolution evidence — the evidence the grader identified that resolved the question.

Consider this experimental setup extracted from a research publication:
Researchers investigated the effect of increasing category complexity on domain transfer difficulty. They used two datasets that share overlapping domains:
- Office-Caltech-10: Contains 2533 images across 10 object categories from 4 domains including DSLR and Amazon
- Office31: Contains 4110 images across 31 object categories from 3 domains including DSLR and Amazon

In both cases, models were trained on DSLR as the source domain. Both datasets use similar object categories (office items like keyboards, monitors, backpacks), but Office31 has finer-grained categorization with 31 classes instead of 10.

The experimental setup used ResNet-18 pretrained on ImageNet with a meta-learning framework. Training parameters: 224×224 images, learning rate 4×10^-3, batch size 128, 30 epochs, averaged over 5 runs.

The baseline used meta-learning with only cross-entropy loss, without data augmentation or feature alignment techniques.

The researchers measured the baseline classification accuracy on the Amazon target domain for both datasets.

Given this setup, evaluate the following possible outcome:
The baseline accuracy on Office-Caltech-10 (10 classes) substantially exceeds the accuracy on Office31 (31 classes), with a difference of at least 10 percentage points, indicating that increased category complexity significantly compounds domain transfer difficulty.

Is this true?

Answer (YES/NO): YES